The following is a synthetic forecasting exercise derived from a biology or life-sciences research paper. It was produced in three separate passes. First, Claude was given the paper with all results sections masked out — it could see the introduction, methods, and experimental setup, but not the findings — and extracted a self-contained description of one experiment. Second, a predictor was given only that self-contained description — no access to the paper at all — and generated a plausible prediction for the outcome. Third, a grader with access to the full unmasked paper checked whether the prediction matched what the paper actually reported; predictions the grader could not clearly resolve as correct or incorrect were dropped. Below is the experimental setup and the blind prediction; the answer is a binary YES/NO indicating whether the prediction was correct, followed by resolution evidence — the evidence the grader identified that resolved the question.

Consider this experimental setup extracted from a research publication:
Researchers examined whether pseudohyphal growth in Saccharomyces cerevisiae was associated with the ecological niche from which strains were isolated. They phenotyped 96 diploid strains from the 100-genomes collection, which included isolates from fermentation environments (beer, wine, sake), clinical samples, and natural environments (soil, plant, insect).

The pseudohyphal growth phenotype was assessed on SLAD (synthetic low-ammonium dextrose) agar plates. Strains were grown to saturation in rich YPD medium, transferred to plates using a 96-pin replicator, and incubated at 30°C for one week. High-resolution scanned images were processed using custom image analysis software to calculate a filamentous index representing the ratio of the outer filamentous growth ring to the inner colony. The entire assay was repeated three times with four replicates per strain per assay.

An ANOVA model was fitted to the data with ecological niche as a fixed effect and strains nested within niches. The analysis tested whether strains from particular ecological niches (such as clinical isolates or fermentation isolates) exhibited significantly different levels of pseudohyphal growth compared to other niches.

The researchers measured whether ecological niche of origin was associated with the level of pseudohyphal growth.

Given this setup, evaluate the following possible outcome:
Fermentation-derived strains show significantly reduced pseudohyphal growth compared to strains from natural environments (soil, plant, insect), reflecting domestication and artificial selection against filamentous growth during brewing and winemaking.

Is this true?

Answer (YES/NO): NO